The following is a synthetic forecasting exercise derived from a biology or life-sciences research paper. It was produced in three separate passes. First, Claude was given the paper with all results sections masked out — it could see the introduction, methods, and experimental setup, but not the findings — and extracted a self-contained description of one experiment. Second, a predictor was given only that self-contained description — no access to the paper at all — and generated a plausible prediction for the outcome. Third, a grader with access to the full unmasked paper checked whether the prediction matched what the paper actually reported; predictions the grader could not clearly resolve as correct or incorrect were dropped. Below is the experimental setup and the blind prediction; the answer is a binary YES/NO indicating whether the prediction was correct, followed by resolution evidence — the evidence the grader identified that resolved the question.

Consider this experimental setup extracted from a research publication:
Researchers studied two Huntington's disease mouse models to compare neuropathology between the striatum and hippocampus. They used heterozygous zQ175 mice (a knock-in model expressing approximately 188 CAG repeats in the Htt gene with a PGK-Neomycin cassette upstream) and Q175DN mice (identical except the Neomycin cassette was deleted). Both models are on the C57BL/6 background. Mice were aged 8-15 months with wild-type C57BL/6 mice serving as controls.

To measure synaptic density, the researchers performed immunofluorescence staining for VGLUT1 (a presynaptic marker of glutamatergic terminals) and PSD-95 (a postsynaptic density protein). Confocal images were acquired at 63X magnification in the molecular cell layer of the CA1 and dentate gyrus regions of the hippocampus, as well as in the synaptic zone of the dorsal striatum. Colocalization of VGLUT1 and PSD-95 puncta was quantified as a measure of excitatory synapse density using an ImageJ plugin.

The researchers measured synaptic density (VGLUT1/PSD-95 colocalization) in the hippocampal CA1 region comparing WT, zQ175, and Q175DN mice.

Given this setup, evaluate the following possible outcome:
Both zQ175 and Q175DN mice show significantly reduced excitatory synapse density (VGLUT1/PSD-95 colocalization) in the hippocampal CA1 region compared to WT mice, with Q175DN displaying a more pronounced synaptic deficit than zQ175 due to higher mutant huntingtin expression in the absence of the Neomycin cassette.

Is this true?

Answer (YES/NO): NO